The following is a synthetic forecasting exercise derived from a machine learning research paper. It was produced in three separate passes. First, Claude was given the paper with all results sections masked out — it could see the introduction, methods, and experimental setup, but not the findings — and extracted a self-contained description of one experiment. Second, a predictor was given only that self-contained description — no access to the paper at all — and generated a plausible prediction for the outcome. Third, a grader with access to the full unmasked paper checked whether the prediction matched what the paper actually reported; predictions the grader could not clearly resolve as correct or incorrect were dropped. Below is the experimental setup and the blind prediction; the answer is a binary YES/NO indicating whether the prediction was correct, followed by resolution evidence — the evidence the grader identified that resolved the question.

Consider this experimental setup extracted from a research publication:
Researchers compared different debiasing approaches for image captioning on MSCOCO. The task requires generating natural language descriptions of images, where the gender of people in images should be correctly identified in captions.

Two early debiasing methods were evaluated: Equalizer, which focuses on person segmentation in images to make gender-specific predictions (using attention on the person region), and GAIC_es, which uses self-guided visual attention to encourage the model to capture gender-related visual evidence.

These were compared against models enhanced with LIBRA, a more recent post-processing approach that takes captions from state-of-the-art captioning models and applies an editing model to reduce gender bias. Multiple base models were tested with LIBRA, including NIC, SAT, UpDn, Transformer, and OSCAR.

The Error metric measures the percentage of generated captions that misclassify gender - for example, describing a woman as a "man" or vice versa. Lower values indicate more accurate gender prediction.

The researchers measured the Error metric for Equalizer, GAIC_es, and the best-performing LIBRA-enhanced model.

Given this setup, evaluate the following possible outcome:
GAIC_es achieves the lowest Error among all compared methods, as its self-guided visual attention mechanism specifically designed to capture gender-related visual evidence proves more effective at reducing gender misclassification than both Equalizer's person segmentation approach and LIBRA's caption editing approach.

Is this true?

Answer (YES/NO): NO